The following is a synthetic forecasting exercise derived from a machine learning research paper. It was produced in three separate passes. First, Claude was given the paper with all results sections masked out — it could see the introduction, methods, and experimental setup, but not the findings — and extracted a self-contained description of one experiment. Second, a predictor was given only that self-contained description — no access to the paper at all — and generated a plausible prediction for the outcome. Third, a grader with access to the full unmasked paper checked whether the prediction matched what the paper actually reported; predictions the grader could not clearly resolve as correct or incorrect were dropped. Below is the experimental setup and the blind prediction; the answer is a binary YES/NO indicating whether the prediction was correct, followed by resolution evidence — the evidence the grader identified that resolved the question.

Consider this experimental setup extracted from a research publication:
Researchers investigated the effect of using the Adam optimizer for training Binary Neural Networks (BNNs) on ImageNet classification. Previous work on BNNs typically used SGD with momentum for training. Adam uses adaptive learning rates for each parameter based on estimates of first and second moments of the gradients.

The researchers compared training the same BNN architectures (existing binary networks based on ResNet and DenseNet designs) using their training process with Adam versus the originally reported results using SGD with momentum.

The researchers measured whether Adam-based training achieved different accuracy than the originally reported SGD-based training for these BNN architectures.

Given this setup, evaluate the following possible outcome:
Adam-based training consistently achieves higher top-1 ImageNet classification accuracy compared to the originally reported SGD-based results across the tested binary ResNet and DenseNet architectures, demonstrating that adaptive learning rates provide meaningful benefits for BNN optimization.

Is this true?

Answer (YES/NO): YES